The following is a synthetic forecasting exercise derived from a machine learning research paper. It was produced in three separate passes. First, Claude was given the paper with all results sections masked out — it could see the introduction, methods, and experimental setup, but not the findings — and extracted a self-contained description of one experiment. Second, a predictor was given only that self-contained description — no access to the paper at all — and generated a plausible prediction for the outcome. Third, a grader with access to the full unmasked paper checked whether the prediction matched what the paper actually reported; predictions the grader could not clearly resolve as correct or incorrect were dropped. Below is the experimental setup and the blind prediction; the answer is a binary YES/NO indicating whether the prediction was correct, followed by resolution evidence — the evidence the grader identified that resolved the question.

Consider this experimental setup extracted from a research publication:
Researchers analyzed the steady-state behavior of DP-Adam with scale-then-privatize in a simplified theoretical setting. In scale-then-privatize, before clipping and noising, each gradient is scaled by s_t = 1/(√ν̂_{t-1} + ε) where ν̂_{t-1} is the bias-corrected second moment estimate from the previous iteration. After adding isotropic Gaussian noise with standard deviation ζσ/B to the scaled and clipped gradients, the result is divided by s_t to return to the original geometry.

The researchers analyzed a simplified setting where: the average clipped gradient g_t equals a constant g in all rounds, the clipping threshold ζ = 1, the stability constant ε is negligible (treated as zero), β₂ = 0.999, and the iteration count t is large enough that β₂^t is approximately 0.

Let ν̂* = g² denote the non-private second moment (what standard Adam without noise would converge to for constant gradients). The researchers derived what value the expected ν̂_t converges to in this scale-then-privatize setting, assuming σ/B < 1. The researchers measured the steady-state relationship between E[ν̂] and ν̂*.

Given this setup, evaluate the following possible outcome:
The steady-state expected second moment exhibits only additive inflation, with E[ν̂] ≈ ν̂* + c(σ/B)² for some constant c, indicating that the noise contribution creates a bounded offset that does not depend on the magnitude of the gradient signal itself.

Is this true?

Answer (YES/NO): NO